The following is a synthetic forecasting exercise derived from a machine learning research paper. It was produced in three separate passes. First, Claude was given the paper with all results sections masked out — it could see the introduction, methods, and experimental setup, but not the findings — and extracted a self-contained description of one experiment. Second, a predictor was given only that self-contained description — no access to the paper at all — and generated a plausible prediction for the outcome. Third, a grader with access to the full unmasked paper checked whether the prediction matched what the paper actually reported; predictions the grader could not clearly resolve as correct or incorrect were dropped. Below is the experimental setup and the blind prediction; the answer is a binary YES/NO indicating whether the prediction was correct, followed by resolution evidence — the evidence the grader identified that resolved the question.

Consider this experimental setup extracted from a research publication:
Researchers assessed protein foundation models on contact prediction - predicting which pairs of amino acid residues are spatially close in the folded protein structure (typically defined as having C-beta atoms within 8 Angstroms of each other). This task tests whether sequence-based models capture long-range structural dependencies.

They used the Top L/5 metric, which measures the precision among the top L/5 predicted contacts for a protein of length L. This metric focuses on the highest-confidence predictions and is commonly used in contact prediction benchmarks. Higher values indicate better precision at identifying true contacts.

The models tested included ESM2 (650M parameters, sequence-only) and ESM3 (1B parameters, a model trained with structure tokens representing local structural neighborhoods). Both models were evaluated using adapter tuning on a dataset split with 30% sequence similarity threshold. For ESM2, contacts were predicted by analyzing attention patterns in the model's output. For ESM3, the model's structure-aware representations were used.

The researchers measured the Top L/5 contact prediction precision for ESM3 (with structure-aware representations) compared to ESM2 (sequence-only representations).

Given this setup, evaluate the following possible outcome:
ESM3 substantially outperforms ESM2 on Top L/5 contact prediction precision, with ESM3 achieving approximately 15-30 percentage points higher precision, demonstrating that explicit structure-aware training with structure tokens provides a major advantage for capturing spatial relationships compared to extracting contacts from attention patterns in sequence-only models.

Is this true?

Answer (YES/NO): NO